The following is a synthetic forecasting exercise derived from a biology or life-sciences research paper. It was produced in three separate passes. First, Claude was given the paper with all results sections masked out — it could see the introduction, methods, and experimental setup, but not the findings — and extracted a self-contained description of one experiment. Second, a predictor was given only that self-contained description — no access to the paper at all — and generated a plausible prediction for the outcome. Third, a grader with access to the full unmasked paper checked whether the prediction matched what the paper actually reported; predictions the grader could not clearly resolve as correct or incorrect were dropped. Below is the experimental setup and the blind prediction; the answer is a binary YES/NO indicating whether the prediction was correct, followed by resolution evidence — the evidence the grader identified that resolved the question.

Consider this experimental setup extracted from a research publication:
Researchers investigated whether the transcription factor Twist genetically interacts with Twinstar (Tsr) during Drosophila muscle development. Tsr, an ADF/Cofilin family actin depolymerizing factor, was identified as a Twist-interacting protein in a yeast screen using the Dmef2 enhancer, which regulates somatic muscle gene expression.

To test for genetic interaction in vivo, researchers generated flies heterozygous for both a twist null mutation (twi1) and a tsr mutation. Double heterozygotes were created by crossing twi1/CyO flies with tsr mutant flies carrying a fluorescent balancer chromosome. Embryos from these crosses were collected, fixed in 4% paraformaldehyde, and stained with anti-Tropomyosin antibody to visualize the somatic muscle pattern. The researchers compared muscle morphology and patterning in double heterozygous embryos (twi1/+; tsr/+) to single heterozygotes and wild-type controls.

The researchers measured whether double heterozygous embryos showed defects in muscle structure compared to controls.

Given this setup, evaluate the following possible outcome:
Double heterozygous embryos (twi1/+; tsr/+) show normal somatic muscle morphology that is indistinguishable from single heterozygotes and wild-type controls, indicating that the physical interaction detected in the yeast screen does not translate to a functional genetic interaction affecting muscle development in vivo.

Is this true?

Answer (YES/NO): NO